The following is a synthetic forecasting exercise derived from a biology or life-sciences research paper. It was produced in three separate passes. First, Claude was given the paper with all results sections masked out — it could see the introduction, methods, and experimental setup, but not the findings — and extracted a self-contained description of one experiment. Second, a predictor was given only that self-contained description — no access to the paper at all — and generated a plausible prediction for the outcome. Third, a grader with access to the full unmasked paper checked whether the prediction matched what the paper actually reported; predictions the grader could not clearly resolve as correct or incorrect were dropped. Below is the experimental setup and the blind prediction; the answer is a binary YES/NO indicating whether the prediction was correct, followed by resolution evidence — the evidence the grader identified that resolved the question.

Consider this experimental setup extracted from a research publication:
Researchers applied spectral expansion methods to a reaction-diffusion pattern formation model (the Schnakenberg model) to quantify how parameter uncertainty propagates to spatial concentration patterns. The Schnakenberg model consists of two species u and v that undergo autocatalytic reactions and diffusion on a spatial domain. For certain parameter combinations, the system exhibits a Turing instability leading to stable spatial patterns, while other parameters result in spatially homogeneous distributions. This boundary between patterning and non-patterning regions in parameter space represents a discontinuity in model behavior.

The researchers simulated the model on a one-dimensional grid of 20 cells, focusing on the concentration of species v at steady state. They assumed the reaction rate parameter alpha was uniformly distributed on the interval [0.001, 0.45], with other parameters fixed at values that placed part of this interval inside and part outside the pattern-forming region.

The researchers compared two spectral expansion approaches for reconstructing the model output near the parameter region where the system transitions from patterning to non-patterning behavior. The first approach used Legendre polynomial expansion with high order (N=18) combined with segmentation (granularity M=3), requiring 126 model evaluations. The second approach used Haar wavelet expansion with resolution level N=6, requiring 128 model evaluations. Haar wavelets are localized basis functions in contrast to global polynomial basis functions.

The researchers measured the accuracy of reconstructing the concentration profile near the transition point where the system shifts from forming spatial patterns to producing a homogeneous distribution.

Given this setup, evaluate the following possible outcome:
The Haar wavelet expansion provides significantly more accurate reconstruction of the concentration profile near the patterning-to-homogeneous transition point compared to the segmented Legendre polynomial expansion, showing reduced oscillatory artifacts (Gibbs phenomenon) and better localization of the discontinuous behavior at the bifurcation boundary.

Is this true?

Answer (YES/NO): YES